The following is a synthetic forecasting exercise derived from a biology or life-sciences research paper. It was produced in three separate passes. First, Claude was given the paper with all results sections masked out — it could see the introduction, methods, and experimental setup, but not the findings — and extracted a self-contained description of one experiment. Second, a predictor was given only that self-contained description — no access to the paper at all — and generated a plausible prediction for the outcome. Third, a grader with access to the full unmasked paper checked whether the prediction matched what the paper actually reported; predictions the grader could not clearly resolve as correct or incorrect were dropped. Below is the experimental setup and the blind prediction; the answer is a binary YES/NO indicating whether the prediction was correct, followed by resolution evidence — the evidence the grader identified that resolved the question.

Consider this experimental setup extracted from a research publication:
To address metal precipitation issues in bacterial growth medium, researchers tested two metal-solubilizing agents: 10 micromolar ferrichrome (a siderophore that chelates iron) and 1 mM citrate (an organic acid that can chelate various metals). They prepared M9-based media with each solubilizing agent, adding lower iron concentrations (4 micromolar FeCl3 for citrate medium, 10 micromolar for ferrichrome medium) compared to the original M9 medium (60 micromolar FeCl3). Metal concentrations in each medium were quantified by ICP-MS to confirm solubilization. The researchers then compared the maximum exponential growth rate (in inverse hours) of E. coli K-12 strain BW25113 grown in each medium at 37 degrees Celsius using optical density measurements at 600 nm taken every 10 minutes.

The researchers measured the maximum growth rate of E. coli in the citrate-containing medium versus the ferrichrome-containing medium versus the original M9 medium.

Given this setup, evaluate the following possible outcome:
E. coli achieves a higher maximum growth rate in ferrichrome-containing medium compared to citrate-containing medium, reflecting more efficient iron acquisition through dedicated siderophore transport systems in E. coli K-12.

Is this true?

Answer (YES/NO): NO